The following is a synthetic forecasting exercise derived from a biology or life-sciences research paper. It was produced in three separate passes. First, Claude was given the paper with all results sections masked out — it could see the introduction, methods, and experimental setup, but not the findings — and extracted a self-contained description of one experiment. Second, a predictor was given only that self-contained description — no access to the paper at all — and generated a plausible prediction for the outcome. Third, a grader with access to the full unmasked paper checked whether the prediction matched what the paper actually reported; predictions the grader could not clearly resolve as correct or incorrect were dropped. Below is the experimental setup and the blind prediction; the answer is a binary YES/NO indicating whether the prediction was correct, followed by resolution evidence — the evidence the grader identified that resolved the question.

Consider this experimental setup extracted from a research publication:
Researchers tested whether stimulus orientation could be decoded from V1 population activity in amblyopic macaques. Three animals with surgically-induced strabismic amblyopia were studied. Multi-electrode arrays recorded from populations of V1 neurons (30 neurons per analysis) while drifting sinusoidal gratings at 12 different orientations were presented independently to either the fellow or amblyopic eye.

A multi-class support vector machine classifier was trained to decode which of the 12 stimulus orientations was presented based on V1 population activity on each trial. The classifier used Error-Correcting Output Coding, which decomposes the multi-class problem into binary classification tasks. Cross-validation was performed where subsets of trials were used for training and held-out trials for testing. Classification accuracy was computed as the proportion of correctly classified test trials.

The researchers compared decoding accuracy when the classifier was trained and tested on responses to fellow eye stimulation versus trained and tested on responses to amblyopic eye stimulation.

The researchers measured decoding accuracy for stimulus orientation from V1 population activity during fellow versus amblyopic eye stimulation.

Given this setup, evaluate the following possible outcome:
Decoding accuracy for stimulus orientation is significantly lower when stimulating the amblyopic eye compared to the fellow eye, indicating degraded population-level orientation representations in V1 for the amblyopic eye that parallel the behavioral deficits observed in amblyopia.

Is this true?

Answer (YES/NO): YES